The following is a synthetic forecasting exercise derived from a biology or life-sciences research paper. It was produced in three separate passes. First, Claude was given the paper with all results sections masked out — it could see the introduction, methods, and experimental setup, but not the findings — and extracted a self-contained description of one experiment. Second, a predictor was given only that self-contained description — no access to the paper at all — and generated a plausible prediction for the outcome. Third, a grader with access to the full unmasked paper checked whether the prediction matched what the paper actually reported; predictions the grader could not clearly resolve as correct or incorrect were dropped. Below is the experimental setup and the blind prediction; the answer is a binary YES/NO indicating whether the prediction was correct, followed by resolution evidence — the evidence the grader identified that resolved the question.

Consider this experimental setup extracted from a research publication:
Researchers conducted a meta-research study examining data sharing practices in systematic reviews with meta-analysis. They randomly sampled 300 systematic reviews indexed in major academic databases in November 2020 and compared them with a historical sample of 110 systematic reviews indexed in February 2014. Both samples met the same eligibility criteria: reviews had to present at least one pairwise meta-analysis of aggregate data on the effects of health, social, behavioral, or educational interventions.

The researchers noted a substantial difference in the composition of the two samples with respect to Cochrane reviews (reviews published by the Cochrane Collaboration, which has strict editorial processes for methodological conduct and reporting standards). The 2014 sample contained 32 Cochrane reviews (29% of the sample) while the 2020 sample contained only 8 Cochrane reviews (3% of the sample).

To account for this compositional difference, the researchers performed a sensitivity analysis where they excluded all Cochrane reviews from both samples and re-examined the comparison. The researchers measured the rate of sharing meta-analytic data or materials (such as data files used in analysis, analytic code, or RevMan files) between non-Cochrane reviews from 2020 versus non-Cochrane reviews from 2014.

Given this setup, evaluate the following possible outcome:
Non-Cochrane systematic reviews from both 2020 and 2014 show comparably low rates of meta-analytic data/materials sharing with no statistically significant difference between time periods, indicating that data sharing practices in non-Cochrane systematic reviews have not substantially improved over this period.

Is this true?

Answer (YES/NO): NO